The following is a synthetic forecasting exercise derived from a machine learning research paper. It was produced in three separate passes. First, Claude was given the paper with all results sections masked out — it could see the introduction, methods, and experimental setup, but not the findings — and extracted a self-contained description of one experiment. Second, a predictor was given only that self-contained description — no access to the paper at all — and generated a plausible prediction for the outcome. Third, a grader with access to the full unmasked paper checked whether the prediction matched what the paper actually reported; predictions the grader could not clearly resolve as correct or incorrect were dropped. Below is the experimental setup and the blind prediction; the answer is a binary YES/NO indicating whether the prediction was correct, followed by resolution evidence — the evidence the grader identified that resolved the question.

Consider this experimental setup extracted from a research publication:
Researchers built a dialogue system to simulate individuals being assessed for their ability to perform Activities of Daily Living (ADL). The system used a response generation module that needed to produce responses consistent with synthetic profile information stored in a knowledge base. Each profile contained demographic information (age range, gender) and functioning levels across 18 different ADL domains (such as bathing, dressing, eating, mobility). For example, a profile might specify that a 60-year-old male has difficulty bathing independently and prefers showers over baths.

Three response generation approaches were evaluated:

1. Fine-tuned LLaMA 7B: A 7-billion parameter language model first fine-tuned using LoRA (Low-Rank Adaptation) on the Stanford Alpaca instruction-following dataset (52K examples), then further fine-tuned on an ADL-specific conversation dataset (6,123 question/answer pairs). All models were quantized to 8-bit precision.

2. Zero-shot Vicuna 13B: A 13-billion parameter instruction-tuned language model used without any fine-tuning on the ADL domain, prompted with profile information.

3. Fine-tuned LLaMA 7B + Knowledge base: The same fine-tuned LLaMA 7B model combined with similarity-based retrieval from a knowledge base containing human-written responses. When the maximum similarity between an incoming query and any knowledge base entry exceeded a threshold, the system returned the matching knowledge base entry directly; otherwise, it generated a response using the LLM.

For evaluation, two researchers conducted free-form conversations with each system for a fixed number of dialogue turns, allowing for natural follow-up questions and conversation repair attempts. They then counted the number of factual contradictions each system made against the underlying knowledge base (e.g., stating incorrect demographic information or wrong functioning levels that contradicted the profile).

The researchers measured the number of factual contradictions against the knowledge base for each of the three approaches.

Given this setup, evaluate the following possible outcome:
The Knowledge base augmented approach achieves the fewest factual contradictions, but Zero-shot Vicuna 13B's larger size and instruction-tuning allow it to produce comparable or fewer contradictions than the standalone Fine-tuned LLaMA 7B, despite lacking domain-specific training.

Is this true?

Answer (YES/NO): NO